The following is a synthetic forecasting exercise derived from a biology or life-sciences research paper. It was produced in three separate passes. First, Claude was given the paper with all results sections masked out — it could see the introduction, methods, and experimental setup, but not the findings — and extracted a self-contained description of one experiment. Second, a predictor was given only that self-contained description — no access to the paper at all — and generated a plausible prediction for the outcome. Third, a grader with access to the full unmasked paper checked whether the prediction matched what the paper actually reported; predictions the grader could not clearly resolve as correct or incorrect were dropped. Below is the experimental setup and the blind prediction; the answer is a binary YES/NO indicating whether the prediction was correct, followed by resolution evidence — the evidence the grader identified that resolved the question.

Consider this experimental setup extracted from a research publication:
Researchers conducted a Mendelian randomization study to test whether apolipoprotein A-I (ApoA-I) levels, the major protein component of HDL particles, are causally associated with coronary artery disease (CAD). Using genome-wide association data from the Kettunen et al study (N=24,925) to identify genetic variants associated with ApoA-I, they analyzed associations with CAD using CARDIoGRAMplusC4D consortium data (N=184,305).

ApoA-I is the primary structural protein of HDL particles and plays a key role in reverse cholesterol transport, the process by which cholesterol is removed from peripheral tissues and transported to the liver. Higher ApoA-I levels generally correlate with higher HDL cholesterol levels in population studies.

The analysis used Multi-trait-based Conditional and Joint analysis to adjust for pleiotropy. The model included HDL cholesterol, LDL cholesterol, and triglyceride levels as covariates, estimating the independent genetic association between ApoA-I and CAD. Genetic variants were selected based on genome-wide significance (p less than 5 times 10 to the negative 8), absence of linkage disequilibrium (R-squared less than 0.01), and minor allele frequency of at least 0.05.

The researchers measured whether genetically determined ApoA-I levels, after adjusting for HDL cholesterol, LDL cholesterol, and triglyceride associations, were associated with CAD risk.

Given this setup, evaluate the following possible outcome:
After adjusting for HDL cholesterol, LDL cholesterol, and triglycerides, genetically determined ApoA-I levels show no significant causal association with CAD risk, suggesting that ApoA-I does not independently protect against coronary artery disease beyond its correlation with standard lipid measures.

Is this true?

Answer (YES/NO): YES